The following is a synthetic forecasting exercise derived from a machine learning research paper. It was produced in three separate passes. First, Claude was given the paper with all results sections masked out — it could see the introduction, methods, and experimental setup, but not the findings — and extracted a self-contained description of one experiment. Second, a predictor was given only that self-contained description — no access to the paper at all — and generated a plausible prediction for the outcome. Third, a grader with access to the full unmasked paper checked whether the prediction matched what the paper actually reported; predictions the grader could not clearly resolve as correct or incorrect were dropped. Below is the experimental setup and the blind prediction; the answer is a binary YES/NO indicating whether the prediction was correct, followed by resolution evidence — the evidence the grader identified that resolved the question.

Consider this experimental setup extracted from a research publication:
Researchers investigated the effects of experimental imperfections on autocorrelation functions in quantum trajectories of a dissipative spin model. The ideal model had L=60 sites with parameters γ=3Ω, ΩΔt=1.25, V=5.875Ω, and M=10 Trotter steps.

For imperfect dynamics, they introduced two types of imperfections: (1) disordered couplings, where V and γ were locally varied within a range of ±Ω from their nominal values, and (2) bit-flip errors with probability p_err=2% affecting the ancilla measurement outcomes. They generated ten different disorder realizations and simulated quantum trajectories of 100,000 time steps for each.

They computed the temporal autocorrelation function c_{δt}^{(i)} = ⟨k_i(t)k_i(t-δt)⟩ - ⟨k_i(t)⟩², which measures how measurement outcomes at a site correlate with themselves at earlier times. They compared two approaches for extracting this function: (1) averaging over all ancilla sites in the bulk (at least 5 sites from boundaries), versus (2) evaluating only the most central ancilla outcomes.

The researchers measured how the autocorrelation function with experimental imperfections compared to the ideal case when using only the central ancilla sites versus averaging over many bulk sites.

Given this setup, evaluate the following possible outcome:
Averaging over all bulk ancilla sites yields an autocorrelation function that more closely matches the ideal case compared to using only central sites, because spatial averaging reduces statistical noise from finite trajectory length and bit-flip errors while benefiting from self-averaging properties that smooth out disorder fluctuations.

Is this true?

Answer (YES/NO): YES